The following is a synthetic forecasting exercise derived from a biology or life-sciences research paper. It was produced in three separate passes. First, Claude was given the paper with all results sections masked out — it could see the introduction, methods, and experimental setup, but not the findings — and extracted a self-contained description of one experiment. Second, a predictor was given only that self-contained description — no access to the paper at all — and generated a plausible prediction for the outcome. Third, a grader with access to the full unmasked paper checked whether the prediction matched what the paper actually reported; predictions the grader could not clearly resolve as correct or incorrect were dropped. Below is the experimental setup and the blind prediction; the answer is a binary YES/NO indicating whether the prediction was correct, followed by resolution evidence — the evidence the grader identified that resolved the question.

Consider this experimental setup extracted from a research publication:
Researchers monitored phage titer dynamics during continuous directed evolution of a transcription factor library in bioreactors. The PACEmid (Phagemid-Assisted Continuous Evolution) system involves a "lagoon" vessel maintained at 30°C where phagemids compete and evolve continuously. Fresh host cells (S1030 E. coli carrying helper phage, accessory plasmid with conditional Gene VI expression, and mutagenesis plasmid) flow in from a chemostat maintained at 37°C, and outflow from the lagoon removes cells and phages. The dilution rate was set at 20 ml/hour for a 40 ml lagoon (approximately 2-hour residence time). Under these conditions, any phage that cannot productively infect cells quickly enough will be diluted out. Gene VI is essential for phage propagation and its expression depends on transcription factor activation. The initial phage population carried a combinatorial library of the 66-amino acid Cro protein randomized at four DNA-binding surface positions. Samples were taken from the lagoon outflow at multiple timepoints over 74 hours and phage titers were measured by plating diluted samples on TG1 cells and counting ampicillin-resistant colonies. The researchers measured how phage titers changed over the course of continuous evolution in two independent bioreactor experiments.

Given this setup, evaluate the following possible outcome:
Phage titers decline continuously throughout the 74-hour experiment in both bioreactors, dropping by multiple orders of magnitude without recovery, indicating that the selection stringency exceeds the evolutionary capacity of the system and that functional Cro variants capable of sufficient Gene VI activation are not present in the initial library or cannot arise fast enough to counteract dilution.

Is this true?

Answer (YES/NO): NO